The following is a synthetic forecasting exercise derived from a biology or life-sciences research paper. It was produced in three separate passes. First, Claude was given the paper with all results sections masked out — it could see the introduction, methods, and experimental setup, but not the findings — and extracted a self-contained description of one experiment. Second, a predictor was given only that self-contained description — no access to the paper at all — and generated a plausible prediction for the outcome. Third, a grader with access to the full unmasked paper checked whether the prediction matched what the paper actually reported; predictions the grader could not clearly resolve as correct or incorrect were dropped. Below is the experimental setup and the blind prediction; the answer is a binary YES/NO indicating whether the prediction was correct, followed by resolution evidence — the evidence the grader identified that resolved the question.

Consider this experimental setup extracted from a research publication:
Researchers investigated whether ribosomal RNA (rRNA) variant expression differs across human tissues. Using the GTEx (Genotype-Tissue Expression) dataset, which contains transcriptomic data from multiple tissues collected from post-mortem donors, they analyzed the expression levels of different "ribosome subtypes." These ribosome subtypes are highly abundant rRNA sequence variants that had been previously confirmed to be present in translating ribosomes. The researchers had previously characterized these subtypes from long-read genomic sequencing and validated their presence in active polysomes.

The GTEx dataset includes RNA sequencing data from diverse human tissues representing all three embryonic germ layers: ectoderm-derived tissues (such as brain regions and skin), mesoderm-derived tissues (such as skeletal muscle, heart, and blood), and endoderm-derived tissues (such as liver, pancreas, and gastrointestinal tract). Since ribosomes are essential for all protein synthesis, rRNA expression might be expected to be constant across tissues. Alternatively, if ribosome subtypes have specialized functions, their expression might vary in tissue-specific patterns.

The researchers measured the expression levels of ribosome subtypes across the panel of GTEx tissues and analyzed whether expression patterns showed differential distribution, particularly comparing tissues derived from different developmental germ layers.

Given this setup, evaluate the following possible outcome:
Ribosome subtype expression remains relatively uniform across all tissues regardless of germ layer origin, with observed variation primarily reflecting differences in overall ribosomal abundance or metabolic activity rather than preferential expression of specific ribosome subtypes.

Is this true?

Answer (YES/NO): NO